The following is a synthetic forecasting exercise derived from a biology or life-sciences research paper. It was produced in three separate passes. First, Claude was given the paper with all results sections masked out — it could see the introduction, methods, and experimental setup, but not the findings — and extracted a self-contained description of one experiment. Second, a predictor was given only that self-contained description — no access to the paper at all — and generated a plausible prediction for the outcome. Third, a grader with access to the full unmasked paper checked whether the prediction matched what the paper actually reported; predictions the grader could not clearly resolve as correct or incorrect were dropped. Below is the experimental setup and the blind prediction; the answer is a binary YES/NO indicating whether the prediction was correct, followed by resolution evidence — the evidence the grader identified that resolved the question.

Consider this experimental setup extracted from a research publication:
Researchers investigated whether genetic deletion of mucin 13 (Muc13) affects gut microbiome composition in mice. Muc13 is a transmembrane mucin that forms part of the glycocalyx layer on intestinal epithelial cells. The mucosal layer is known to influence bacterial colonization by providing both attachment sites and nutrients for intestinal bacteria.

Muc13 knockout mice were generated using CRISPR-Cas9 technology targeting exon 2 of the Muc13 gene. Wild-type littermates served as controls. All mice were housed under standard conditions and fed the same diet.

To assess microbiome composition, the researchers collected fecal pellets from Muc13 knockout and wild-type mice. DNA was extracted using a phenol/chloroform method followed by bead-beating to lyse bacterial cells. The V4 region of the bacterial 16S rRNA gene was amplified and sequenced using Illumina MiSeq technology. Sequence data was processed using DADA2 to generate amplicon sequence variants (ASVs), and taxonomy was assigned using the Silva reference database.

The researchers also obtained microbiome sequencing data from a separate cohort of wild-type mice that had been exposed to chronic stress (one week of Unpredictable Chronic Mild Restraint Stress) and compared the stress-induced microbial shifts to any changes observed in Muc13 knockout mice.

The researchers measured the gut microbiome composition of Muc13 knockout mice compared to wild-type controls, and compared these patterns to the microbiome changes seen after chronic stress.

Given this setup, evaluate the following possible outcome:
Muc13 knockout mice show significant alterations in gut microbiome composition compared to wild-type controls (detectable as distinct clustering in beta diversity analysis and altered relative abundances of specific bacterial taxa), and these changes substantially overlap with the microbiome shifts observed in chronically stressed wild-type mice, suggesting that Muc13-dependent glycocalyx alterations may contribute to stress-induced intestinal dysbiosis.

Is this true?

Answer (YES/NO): YES